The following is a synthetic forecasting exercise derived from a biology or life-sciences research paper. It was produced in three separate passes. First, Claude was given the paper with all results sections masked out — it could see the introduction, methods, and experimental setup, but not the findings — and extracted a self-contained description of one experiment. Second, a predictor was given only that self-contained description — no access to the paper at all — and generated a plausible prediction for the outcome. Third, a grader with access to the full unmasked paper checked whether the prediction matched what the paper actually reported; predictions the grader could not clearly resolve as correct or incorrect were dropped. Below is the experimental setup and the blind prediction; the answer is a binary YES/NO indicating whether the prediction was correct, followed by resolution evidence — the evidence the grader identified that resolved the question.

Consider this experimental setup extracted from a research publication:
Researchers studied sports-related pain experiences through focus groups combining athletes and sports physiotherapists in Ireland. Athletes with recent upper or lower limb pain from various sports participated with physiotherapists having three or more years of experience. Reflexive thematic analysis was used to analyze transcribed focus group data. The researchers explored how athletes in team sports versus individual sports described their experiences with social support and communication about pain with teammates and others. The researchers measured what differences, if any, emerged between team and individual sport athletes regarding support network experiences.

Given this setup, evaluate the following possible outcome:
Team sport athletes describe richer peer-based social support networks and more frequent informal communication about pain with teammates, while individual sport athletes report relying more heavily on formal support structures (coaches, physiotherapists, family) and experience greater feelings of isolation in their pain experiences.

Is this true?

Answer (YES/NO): NO